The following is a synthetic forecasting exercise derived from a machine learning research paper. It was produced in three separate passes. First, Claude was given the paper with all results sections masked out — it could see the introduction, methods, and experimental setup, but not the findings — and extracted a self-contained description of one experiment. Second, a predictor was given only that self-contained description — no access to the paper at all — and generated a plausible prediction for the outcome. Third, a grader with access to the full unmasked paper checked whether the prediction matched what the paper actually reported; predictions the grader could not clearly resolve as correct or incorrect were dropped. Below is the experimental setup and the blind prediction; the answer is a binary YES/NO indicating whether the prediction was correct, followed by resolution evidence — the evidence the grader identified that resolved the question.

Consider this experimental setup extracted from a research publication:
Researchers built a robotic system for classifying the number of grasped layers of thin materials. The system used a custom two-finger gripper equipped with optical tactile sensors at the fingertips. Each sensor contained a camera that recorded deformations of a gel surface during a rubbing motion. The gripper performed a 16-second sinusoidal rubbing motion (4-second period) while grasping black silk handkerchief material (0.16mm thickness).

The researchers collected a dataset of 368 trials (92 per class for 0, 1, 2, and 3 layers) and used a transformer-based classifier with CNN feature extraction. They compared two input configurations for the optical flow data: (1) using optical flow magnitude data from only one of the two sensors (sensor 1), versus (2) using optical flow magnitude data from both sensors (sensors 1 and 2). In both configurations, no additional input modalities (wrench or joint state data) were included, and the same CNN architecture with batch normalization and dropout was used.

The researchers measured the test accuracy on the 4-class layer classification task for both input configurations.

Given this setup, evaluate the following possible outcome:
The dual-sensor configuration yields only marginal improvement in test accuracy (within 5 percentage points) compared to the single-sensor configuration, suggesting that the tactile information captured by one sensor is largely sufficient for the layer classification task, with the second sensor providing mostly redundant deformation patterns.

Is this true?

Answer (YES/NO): NO